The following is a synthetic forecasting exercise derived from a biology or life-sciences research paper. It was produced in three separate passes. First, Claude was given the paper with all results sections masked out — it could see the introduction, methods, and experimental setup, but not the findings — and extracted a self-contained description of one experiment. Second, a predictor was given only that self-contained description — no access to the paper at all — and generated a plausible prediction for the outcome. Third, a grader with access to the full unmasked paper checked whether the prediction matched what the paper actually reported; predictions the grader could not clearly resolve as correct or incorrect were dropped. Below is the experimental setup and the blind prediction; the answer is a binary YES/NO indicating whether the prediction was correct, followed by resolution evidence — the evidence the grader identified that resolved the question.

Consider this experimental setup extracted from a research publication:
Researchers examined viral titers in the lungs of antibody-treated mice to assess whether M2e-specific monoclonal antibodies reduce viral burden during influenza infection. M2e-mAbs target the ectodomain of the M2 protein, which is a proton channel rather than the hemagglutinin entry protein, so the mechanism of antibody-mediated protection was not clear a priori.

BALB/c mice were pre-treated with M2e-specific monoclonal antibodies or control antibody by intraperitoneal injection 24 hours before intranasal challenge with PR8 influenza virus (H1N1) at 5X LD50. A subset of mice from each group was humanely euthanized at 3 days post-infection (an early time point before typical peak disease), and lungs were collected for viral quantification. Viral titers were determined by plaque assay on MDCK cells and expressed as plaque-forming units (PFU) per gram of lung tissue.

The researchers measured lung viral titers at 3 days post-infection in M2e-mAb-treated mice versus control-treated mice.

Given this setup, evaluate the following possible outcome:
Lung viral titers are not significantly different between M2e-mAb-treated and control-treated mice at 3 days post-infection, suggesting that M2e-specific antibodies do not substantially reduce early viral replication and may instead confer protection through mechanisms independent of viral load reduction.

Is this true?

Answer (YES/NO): YES